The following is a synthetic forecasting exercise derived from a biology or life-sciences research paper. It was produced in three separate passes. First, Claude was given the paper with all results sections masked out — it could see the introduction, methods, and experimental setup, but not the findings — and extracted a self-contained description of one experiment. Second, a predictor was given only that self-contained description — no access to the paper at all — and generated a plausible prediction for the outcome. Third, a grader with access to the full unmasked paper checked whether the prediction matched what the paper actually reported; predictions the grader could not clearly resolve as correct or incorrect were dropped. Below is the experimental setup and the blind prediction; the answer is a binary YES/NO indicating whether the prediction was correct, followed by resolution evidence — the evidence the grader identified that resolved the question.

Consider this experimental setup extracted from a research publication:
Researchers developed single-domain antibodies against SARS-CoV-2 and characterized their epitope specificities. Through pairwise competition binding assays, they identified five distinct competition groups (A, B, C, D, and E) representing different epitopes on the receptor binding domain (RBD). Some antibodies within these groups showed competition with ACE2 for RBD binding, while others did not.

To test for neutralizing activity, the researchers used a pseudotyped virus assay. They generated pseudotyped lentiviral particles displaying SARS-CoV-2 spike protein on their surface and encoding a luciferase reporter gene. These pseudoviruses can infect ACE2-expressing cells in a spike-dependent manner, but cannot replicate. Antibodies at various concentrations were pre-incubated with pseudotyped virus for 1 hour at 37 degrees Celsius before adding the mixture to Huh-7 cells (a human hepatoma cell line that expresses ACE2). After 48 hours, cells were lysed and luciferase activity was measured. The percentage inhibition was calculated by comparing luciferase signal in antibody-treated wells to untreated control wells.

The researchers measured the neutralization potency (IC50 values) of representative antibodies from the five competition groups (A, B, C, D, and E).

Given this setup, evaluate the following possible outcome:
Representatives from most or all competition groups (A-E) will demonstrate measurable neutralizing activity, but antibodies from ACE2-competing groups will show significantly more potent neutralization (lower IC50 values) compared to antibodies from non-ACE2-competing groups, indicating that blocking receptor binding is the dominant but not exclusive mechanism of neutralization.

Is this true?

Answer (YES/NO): NO